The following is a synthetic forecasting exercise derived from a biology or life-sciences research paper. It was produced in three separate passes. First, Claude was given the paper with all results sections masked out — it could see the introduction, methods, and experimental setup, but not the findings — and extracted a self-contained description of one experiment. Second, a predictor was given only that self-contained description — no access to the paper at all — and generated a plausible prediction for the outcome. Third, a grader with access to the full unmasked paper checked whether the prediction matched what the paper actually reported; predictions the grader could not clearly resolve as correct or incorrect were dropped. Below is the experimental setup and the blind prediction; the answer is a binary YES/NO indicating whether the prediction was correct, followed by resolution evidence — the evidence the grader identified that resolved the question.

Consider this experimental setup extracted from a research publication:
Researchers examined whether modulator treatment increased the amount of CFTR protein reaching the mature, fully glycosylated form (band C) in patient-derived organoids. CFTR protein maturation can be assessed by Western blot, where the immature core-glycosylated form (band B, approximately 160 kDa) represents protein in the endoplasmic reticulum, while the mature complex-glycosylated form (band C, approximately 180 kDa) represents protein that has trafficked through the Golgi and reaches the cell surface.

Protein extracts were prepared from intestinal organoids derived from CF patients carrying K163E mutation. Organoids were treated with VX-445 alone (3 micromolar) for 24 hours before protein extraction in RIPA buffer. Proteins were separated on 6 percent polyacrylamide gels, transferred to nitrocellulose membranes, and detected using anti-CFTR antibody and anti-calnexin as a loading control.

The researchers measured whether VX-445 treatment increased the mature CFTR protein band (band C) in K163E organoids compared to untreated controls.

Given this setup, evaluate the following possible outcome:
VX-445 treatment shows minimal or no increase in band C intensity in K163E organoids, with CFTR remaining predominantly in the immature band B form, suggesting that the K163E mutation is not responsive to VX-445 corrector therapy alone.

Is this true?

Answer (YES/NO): NO